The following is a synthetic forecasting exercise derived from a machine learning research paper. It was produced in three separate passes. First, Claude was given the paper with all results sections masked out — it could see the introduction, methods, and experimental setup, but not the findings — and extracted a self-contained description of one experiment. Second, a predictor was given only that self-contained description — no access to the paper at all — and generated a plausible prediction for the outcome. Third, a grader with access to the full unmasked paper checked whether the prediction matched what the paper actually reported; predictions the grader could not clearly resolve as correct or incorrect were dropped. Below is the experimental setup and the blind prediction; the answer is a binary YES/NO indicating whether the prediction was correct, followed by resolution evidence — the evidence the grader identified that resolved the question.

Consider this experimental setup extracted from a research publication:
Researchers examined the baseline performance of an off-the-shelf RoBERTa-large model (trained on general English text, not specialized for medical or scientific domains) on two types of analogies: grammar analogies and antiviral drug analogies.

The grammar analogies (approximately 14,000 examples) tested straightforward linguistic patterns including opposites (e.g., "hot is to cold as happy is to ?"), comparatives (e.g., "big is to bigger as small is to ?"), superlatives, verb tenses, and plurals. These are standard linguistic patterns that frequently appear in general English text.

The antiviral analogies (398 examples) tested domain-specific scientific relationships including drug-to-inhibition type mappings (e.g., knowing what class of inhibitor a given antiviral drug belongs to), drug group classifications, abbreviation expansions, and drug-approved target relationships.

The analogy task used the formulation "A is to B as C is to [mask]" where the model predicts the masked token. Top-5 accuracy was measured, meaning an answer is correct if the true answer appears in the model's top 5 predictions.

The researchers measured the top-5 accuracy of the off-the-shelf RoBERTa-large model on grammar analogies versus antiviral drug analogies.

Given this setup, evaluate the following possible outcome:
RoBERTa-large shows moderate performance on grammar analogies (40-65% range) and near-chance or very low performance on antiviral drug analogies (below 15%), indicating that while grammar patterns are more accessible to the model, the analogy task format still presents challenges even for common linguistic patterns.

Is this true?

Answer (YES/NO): NO